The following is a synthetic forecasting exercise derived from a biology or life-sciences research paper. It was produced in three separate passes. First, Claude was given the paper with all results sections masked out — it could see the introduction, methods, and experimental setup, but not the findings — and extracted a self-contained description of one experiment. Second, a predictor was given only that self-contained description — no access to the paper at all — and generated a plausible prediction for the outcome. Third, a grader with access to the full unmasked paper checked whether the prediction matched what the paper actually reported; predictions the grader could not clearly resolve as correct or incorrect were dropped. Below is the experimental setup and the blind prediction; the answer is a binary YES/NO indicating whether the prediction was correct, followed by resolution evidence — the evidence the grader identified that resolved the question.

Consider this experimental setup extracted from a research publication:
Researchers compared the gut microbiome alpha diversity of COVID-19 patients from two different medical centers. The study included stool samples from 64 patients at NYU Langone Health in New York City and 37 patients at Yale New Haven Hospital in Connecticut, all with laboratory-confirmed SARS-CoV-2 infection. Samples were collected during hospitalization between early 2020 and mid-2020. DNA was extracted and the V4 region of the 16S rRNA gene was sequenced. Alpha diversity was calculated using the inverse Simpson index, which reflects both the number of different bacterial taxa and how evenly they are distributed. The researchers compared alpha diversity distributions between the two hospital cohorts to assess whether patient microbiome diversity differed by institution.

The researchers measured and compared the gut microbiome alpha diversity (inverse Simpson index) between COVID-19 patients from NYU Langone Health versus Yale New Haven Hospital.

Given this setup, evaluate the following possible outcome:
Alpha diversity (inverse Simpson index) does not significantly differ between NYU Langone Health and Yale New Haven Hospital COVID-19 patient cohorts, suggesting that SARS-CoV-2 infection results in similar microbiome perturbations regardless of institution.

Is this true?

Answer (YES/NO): NO